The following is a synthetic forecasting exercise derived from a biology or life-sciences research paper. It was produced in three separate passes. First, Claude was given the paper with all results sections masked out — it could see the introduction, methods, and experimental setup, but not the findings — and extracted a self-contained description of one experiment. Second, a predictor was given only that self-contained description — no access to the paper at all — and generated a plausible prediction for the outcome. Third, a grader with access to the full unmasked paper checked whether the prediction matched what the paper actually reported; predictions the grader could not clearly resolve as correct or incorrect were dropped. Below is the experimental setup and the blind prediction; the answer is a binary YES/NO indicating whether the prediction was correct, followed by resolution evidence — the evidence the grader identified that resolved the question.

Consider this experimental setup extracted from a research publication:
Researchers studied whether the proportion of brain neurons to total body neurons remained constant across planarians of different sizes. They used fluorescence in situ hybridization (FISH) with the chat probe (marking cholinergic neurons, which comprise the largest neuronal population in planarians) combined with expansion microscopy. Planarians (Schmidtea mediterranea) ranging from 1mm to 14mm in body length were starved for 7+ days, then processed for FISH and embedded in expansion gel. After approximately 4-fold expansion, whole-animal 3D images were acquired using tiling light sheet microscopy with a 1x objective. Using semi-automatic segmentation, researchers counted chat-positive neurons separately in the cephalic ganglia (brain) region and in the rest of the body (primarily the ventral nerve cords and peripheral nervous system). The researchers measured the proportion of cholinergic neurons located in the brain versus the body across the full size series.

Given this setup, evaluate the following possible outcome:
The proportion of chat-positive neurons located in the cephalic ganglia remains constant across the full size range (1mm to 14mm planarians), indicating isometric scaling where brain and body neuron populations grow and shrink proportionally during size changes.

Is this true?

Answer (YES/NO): YES